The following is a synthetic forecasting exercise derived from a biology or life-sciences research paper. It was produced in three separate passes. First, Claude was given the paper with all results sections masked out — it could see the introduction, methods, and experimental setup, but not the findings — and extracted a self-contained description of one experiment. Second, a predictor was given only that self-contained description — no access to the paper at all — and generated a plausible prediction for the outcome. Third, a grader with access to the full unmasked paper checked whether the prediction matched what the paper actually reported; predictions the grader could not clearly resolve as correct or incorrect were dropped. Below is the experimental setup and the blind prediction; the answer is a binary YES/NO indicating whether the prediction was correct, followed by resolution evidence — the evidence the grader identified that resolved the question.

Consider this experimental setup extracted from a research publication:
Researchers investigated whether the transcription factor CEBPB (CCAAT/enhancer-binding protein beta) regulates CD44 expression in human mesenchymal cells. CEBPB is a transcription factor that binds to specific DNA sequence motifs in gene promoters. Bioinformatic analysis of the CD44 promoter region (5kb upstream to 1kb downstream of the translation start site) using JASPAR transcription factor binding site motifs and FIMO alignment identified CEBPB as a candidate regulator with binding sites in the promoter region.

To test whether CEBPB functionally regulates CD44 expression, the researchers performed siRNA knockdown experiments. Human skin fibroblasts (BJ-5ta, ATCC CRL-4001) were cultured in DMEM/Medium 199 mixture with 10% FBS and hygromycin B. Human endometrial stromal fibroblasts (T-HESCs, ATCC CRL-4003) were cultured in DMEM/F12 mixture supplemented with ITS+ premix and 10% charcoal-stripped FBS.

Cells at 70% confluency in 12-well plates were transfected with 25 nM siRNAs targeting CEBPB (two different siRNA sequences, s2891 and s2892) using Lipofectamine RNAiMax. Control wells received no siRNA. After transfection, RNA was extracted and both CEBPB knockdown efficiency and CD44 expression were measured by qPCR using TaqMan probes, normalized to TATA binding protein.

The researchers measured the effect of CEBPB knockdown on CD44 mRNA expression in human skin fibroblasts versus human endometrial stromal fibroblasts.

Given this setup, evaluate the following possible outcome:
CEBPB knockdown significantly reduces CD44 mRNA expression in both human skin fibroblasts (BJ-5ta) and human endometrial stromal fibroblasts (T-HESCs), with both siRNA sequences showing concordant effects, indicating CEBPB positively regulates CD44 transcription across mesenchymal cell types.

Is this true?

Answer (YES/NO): NO